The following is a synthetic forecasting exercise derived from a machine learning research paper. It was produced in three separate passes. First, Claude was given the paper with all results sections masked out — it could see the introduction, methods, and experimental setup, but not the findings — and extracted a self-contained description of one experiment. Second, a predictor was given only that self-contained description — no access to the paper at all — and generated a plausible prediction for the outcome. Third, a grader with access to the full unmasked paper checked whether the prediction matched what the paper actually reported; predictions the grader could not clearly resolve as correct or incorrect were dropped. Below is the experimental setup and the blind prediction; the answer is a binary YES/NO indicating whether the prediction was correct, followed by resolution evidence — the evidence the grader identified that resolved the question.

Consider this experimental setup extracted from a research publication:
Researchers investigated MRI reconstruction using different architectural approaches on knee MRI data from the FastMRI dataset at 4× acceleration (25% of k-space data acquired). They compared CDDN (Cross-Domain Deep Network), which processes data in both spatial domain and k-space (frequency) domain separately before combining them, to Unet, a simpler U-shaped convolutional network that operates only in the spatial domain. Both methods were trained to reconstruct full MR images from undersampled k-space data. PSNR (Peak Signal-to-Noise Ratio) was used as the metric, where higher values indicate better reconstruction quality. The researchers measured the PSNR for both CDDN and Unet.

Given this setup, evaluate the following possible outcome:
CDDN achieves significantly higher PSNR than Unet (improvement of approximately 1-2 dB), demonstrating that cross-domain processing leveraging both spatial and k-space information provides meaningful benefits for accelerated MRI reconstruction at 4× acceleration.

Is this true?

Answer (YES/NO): NO